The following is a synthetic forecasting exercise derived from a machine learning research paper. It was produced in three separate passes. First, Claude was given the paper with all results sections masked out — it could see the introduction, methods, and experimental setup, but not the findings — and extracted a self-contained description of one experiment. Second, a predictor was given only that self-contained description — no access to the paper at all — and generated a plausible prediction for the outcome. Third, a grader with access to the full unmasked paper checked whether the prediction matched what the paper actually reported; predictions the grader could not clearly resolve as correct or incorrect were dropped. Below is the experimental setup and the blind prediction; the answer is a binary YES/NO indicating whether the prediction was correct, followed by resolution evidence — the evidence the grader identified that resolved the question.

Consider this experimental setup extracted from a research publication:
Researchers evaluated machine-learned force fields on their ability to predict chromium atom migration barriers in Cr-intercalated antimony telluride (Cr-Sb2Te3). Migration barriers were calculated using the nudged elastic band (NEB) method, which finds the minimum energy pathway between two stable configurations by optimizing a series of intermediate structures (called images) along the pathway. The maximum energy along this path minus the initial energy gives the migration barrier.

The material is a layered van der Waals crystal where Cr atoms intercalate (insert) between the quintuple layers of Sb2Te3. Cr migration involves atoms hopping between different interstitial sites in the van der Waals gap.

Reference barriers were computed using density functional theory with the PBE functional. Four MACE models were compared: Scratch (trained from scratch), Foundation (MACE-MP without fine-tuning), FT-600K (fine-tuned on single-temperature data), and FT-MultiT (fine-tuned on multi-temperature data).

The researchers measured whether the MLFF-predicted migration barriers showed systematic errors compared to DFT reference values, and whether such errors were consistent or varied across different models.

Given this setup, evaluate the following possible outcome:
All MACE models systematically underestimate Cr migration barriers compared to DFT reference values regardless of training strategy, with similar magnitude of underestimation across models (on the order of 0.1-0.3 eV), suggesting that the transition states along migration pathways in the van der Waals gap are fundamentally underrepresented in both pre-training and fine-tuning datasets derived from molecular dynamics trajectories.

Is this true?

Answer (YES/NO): NO